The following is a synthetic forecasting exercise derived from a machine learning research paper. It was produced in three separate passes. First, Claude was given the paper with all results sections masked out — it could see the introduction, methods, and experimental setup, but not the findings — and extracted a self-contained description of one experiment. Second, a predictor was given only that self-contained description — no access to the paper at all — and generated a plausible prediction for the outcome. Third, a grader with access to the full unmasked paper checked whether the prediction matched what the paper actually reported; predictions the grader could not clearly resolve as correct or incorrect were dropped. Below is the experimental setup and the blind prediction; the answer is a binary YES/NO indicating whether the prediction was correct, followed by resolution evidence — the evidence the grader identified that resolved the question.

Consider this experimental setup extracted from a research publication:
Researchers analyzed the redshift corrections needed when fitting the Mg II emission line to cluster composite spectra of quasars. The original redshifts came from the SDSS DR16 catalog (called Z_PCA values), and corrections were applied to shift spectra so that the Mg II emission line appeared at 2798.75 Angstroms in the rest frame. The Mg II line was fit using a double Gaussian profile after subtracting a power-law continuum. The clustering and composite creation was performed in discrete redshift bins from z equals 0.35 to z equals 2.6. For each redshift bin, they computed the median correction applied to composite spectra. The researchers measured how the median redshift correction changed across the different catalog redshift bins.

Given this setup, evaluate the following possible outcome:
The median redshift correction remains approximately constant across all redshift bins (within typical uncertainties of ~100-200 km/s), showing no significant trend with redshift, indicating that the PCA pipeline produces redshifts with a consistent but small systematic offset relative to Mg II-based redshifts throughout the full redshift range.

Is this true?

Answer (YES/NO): NO